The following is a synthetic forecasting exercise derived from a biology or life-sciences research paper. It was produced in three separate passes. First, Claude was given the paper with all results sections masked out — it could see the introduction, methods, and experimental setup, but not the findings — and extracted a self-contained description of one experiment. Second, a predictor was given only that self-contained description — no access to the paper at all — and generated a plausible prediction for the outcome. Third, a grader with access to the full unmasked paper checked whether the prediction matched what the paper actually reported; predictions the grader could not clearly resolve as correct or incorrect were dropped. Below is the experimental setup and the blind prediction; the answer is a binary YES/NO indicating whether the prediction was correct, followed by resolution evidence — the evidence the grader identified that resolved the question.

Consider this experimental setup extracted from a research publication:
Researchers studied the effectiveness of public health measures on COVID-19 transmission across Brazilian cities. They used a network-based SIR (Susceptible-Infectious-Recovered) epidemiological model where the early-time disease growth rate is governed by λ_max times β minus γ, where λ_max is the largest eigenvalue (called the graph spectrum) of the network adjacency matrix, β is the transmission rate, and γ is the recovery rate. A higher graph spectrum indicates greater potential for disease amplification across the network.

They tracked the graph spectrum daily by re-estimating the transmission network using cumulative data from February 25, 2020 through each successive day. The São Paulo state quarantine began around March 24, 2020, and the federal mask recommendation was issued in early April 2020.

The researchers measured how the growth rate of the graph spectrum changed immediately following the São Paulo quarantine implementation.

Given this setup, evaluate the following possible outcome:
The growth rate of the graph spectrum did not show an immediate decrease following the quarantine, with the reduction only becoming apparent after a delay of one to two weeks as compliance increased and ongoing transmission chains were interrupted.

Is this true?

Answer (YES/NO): NO